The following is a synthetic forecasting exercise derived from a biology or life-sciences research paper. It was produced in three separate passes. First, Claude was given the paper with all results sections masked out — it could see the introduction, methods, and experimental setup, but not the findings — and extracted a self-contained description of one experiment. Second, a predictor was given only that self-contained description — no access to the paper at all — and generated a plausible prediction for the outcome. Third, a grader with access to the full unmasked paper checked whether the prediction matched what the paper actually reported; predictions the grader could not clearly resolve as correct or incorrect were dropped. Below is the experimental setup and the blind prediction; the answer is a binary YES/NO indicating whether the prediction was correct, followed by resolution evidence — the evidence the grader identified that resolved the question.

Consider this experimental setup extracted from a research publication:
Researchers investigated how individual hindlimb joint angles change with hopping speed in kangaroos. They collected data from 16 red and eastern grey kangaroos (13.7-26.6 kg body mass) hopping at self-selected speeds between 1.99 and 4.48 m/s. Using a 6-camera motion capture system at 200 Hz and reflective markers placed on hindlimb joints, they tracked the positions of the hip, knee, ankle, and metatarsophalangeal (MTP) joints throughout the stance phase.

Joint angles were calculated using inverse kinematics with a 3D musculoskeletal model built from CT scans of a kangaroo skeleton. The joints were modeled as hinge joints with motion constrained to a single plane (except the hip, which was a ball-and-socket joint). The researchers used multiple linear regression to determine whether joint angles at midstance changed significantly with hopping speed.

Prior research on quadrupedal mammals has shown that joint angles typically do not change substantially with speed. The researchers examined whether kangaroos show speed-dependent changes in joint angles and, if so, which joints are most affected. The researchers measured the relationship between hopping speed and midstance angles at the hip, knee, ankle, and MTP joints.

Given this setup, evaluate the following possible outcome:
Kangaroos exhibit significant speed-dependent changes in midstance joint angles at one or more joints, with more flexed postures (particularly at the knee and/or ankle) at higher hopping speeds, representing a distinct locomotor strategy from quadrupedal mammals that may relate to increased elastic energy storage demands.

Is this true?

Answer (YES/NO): YES